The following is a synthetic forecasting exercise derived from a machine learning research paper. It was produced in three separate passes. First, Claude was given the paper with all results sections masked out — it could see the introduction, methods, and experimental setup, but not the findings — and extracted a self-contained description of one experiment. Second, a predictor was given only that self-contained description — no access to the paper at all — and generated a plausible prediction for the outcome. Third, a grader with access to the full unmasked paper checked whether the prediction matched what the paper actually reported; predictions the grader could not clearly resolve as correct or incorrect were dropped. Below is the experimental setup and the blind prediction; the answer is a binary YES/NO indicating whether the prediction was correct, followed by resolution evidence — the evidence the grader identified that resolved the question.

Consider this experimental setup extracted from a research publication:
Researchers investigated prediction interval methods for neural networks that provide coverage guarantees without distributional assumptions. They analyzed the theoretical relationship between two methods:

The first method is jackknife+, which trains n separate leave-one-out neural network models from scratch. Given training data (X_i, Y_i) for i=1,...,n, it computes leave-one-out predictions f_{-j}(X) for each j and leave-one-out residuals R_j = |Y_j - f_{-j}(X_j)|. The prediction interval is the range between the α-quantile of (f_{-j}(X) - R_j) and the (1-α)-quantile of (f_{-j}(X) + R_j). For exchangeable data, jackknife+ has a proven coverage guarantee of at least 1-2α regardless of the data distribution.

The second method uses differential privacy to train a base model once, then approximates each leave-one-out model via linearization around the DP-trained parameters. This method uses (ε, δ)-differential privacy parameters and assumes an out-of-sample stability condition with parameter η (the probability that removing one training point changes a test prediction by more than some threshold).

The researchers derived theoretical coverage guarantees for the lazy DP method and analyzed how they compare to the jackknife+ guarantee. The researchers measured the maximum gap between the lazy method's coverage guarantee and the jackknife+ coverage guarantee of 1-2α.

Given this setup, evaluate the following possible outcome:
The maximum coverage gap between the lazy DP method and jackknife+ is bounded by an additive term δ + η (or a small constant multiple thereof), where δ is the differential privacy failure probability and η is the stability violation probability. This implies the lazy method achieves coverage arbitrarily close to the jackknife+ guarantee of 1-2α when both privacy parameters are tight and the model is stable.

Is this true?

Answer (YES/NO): NO